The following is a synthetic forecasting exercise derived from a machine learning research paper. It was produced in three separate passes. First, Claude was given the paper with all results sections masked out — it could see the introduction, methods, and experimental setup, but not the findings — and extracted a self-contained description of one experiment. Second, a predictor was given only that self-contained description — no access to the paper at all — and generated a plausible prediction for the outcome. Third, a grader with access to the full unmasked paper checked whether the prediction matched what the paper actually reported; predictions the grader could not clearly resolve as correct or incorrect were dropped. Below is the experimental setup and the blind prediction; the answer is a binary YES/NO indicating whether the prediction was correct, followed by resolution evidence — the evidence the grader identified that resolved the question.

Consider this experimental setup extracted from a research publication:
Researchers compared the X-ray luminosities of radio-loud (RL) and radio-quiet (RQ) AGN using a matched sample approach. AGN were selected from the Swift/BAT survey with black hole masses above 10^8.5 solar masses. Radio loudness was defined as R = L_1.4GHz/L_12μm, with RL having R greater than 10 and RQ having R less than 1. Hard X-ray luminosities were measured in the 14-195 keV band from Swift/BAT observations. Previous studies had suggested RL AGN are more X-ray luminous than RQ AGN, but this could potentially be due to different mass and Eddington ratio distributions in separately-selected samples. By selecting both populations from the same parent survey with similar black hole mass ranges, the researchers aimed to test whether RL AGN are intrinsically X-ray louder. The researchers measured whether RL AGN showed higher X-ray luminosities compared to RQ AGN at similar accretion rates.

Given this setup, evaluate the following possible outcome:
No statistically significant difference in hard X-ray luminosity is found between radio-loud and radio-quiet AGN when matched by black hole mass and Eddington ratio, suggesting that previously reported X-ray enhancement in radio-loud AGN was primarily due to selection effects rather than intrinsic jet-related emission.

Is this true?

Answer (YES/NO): NO